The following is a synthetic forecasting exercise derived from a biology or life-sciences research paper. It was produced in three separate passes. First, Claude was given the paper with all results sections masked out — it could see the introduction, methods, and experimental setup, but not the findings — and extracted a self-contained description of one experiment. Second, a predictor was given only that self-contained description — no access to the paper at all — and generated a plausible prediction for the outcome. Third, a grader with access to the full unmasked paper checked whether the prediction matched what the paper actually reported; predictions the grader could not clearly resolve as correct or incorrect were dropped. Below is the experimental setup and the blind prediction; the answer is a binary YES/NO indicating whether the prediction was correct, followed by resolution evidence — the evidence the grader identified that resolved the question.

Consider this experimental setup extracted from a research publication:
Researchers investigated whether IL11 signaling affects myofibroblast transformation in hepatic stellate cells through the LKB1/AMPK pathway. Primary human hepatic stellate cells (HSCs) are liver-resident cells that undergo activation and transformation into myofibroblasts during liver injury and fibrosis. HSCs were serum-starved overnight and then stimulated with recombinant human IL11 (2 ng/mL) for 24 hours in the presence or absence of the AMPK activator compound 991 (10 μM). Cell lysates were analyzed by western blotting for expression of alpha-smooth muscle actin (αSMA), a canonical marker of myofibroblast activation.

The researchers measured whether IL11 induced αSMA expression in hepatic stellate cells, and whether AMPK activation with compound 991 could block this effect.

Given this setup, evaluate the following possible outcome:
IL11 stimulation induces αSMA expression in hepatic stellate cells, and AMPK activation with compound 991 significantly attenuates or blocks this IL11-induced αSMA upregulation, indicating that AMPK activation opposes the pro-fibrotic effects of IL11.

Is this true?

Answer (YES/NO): YES